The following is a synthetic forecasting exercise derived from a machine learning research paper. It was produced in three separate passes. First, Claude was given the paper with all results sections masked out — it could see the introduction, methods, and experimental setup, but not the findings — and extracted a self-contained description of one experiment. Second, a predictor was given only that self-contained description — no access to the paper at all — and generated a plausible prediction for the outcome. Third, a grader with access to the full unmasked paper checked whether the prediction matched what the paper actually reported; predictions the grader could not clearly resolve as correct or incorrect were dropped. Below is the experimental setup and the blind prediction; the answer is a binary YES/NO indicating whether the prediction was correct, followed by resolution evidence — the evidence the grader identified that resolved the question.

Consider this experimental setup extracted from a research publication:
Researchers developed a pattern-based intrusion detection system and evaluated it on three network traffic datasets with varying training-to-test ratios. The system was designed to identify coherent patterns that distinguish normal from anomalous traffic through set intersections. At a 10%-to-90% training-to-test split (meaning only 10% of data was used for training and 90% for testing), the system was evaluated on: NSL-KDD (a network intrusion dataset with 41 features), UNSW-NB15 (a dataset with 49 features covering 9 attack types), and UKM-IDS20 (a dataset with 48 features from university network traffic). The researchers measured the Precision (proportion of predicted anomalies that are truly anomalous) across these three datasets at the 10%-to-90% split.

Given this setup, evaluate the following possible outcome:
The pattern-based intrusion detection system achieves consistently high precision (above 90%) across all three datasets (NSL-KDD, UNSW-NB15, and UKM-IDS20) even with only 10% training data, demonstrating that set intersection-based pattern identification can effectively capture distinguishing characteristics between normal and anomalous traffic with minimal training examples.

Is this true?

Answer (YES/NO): YES